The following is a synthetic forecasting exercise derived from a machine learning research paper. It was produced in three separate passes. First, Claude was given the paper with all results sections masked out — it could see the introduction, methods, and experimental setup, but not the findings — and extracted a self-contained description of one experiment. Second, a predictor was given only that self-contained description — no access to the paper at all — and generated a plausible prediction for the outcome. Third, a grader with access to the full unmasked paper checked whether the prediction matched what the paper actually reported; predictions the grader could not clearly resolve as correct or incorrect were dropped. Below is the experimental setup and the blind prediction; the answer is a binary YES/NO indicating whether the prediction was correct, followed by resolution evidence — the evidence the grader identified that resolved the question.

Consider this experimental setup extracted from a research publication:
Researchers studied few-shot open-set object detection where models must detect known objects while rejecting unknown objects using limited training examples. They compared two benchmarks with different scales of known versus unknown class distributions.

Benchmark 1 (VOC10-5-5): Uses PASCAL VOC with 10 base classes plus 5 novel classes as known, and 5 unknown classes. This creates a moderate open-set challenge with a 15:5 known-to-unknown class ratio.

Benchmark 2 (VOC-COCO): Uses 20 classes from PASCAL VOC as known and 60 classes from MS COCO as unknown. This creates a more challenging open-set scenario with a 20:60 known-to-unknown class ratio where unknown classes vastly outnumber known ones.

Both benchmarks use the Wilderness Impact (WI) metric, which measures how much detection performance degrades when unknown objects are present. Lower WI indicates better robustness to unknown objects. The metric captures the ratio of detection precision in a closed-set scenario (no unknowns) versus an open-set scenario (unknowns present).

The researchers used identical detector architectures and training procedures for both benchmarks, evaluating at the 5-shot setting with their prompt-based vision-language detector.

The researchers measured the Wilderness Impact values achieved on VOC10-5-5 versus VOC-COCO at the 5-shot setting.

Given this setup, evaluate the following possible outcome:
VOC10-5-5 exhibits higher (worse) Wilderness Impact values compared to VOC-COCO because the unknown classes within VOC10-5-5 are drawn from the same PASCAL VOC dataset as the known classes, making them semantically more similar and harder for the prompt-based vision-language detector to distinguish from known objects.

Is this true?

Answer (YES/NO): YES